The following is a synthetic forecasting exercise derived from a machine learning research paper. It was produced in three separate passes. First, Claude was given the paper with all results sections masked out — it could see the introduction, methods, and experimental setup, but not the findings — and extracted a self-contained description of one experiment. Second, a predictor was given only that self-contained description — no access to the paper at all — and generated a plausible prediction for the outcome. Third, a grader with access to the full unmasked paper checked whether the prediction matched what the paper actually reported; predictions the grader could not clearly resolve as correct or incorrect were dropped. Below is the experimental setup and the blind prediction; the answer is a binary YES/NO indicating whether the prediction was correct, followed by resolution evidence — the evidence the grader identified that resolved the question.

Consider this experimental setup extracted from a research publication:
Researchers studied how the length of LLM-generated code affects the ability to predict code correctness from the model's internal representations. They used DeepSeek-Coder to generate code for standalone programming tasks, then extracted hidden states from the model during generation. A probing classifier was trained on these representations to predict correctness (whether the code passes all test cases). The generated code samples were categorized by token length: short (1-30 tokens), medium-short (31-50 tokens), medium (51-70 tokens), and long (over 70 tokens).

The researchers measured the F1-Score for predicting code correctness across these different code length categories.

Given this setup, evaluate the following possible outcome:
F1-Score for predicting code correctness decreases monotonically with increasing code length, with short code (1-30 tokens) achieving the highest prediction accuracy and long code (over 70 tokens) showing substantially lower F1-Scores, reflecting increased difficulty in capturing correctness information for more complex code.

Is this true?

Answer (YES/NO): NO